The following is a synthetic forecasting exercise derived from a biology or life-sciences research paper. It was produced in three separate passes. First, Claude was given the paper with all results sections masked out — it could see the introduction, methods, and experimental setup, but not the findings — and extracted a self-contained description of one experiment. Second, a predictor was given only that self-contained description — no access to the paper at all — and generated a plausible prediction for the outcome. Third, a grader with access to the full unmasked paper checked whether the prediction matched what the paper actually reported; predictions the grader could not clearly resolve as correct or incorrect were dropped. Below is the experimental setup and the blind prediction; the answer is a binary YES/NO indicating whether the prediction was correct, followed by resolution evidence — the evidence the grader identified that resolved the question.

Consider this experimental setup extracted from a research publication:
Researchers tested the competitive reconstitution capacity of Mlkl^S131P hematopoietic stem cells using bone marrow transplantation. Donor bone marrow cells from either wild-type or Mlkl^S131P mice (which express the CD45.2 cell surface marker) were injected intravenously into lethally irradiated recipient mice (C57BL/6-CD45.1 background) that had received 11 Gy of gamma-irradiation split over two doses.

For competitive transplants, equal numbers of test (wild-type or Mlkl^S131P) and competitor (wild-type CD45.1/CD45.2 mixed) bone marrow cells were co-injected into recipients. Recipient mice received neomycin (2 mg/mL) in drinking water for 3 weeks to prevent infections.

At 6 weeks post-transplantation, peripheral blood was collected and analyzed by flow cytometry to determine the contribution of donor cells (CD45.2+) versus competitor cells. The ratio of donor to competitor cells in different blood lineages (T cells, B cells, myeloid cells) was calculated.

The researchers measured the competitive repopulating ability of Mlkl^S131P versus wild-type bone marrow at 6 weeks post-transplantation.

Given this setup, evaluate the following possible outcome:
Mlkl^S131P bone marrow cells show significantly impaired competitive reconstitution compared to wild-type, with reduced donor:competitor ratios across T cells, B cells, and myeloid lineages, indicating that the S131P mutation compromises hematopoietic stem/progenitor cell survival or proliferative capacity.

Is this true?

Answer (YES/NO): YES